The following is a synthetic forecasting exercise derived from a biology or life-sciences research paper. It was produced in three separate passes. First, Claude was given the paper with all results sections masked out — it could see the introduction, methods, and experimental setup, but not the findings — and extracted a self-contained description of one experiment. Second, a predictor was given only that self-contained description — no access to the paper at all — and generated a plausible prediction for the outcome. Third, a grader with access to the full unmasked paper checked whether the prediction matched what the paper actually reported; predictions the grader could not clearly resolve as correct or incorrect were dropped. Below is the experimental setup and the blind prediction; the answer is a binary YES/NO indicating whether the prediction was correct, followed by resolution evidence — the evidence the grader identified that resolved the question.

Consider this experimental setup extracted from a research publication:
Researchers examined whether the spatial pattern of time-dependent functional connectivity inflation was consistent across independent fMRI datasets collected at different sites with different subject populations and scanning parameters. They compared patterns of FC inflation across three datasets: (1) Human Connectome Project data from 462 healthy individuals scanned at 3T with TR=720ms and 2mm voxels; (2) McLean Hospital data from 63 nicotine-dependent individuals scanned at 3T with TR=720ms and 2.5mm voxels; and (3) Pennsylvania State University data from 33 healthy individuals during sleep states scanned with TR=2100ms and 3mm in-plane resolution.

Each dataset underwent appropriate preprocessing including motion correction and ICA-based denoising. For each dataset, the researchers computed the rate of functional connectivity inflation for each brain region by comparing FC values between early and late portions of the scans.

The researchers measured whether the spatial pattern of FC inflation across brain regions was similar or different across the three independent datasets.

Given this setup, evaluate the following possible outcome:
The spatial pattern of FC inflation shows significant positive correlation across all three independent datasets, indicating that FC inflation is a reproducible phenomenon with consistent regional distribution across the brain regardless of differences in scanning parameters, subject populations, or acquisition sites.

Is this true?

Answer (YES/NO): YES